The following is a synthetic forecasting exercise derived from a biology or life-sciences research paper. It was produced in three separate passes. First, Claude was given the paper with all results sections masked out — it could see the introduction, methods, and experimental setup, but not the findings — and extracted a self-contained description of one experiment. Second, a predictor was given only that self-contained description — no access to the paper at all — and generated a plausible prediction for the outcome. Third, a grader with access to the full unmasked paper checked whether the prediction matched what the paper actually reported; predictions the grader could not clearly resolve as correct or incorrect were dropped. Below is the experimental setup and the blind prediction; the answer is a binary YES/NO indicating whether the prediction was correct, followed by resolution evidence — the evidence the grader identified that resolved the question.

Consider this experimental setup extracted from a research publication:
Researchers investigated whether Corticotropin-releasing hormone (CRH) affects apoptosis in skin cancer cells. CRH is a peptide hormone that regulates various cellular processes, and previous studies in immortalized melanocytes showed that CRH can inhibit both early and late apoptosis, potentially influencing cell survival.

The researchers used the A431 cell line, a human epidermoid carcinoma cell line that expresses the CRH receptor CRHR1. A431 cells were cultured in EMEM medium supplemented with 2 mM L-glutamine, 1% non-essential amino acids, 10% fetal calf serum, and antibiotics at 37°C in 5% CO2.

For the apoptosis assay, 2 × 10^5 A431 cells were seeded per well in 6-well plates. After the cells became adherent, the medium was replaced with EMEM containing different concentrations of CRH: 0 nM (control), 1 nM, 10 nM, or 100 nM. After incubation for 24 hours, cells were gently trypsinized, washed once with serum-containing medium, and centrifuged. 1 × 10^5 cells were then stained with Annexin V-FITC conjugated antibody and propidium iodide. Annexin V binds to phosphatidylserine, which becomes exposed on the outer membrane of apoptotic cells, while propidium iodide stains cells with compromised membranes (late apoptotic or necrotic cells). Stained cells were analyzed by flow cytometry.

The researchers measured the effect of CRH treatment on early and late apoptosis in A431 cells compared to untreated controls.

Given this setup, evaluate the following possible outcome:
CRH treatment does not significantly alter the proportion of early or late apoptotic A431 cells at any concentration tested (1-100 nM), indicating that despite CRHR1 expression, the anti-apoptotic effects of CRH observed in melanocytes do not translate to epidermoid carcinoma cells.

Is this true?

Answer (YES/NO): NO